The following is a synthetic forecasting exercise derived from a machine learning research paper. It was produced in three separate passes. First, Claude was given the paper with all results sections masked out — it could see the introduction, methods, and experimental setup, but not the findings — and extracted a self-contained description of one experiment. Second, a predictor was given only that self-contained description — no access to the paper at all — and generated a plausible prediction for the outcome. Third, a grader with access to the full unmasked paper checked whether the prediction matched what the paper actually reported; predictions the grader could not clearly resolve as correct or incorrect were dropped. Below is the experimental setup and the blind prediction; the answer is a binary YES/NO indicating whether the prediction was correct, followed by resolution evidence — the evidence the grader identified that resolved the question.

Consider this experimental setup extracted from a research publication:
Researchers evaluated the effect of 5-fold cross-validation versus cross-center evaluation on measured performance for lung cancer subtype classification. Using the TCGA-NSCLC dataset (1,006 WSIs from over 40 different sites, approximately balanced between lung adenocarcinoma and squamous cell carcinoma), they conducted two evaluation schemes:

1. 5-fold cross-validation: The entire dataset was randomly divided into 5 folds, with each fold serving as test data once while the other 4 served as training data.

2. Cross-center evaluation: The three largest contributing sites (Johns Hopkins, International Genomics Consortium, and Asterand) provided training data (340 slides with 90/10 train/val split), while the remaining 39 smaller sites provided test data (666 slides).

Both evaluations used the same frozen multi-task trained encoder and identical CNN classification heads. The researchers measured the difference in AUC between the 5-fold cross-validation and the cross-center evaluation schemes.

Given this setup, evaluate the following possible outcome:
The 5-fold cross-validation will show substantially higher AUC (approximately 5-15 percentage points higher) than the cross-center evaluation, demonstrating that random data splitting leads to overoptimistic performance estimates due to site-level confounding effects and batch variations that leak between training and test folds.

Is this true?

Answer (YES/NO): YES